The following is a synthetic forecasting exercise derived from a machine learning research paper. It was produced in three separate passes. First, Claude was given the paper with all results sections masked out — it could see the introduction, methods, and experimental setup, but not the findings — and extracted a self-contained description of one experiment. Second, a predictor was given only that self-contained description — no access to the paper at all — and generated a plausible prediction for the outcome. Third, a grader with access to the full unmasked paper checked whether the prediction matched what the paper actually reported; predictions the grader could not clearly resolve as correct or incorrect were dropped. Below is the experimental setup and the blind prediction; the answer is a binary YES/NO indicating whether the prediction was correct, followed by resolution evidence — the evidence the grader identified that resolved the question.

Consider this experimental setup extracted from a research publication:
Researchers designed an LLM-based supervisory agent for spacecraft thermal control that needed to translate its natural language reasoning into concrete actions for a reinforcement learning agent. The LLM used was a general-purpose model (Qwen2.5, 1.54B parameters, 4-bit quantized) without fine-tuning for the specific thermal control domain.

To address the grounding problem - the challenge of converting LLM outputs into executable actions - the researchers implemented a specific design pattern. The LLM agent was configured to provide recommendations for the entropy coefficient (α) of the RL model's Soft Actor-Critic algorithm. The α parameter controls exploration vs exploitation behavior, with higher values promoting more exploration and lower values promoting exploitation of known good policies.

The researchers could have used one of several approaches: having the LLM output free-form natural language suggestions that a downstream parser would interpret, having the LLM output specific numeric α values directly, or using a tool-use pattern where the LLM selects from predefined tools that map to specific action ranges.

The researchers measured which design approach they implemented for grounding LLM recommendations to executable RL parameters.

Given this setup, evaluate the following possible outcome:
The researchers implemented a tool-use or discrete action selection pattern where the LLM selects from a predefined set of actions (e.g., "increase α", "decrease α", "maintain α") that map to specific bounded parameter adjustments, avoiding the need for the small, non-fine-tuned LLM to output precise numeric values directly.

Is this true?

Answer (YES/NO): YES